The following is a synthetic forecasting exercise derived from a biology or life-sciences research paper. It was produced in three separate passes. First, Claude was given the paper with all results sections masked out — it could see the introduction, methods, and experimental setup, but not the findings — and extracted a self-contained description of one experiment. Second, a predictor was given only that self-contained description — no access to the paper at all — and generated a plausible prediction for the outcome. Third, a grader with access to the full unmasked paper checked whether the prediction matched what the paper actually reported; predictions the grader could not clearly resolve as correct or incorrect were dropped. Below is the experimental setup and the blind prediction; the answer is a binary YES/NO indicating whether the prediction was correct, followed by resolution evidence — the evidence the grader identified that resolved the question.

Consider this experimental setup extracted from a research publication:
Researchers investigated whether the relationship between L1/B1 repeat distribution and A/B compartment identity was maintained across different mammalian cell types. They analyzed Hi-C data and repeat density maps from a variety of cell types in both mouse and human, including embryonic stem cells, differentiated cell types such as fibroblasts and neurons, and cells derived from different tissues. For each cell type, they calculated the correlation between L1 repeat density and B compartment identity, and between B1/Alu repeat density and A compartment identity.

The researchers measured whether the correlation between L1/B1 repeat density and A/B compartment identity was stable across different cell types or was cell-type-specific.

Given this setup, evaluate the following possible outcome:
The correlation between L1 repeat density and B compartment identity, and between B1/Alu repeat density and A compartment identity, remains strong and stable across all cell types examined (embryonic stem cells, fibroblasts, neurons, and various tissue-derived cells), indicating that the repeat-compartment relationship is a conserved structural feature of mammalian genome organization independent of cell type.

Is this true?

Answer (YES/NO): YES